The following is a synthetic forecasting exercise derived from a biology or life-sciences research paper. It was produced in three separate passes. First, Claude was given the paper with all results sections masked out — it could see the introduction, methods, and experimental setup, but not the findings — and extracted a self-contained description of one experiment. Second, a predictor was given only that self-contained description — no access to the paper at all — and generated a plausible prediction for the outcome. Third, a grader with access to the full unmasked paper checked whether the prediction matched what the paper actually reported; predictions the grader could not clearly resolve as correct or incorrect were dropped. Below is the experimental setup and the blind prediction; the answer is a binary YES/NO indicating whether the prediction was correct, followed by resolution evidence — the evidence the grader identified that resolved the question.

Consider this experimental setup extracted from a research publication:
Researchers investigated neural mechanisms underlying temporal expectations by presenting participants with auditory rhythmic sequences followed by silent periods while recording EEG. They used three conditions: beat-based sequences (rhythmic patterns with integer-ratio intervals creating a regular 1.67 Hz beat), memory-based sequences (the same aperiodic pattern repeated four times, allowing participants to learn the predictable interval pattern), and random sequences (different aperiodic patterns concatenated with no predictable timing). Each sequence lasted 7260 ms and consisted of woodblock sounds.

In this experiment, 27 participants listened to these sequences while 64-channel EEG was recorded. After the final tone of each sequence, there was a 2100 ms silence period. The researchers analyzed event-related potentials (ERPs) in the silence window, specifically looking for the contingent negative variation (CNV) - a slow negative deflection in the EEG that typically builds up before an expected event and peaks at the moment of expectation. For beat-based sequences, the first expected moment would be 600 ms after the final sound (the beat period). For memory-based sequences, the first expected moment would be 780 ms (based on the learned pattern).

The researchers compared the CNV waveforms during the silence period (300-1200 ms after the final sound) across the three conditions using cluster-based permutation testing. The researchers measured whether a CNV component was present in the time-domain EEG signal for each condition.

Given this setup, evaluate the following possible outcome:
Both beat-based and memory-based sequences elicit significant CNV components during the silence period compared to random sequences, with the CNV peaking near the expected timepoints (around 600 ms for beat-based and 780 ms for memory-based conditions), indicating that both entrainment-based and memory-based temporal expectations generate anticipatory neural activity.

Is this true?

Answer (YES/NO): NO